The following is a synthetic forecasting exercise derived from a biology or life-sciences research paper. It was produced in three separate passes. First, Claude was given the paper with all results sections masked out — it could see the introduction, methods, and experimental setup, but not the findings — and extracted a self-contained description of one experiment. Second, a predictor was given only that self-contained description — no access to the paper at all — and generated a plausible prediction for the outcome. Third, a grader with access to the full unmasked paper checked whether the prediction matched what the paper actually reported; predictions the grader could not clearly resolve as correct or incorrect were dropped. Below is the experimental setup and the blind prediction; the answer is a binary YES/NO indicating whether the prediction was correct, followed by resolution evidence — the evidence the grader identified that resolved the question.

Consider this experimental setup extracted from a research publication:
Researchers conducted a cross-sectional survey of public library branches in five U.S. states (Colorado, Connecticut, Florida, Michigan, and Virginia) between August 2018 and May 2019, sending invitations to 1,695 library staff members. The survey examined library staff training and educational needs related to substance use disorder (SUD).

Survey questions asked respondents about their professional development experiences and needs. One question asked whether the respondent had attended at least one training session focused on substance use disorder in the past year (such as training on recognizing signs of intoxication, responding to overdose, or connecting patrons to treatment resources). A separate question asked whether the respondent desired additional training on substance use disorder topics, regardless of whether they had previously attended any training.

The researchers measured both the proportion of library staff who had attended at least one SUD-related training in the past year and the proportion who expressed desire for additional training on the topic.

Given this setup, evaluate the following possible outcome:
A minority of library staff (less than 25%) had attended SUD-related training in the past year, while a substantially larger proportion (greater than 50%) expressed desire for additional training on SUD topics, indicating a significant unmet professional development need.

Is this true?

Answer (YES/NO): YES